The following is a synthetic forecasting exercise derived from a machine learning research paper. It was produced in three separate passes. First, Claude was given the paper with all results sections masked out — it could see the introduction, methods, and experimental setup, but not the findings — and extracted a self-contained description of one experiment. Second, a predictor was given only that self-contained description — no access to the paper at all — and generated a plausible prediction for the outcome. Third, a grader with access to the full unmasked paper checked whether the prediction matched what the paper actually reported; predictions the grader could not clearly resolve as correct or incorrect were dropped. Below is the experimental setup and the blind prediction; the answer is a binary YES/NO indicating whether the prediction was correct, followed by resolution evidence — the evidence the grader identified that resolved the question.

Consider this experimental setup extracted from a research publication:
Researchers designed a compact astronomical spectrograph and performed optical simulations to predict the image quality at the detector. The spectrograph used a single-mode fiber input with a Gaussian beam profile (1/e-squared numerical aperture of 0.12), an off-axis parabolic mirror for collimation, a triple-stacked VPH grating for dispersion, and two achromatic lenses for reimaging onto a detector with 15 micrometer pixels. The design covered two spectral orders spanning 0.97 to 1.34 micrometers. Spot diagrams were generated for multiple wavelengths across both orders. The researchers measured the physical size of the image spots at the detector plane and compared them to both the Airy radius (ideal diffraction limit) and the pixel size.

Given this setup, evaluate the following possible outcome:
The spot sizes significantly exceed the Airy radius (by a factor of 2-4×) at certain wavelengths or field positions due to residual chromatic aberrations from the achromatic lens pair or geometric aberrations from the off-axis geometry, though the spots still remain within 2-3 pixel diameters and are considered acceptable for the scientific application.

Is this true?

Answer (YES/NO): NO